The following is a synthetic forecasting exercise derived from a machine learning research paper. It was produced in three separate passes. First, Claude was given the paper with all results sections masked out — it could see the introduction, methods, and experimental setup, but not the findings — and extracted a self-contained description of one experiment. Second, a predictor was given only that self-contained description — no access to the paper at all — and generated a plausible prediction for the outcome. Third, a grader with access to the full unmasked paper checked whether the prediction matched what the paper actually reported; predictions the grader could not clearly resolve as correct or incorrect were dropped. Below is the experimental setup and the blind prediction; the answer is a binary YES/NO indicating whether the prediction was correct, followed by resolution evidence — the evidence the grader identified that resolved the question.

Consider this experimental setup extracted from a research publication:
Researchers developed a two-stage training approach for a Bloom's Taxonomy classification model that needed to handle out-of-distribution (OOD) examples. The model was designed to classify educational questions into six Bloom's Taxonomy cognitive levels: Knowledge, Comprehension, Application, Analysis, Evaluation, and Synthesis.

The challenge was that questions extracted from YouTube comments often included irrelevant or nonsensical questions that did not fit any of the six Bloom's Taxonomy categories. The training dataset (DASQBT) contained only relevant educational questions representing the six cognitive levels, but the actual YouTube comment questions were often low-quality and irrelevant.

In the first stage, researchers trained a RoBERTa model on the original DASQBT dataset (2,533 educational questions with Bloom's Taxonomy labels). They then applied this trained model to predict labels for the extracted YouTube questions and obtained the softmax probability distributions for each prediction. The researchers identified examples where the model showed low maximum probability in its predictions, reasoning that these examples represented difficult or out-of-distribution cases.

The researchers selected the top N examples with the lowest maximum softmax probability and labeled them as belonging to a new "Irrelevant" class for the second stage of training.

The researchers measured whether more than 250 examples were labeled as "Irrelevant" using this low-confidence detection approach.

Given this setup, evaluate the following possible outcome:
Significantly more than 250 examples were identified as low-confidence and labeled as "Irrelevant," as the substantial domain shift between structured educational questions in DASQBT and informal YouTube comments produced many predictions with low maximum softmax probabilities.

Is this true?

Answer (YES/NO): YES